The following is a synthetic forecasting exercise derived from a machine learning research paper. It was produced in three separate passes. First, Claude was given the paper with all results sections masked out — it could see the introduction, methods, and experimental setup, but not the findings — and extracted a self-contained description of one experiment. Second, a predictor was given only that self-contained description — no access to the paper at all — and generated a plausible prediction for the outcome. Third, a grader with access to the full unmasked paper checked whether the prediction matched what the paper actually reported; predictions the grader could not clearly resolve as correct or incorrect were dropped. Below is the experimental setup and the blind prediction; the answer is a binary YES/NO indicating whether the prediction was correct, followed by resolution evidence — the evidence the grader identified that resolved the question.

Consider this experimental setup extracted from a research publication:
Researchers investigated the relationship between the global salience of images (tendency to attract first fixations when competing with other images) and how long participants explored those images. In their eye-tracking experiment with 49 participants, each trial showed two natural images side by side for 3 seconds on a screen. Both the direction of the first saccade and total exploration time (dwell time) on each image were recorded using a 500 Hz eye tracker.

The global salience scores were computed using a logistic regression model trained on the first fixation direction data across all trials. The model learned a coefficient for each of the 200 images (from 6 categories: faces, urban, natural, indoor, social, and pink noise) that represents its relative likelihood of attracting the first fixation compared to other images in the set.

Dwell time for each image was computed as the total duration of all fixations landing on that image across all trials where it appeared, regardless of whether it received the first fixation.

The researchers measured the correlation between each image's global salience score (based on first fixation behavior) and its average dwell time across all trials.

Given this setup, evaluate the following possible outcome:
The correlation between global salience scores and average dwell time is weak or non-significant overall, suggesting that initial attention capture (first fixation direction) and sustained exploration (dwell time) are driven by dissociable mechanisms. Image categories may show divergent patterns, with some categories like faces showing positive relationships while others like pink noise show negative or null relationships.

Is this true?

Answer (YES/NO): NO